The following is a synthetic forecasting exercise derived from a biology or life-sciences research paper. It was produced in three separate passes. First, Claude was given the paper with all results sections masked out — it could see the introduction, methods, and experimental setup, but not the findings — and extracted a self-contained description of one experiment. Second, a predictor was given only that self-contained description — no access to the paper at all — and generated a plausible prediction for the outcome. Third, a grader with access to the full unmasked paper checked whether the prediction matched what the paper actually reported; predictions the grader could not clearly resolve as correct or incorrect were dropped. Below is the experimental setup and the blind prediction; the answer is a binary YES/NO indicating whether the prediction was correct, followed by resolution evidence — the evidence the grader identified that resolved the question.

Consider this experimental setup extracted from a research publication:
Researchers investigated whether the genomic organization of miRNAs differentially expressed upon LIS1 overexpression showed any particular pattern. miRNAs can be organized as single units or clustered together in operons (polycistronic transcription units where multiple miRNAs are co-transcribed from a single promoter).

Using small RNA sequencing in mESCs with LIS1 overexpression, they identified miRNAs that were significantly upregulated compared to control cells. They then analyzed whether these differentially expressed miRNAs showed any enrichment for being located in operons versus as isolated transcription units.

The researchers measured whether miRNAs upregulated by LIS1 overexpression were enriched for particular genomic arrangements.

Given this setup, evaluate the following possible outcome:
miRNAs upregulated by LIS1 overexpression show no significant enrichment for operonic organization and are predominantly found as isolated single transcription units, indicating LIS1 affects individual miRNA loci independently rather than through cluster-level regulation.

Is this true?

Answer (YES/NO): NO